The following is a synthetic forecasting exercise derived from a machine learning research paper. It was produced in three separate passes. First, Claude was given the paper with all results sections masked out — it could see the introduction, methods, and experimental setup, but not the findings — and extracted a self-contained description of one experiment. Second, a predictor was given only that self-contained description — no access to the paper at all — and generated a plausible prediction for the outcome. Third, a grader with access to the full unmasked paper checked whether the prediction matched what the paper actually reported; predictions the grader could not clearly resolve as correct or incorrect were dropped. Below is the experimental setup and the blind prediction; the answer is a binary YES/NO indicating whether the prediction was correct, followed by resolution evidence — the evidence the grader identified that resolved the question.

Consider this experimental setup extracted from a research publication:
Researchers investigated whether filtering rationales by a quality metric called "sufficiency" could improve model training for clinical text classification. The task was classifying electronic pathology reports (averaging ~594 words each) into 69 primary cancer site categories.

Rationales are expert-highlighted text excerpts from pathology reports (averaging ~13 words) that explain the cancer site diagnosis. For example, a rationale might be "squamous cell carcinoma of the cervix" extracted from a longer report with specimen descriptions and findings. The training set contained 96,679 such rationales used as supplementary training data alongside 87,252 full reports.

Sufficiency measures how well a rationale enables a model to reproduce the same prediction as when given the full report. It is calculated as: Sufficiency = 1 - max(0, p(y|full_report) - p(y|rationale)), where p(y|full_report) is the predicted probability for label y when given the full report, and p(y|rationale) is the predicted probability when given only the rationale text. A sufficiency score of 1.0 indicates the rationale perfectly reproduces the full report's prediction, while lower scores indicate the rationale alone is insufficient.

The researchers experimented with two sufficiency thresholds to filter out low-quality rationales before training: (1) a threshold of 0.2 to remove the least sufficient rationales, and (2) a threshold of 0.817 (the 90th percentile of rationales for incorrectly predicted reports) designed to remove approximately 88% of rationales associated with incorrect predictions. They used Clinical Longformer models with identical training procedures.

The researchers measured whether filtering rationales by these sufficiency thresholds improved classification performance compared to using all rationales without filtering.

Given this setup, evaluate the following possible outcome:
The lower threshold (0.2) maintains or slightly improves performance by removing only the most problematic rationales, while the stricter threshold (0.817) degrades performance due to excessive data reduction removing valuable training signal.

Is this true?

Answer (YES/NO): NO